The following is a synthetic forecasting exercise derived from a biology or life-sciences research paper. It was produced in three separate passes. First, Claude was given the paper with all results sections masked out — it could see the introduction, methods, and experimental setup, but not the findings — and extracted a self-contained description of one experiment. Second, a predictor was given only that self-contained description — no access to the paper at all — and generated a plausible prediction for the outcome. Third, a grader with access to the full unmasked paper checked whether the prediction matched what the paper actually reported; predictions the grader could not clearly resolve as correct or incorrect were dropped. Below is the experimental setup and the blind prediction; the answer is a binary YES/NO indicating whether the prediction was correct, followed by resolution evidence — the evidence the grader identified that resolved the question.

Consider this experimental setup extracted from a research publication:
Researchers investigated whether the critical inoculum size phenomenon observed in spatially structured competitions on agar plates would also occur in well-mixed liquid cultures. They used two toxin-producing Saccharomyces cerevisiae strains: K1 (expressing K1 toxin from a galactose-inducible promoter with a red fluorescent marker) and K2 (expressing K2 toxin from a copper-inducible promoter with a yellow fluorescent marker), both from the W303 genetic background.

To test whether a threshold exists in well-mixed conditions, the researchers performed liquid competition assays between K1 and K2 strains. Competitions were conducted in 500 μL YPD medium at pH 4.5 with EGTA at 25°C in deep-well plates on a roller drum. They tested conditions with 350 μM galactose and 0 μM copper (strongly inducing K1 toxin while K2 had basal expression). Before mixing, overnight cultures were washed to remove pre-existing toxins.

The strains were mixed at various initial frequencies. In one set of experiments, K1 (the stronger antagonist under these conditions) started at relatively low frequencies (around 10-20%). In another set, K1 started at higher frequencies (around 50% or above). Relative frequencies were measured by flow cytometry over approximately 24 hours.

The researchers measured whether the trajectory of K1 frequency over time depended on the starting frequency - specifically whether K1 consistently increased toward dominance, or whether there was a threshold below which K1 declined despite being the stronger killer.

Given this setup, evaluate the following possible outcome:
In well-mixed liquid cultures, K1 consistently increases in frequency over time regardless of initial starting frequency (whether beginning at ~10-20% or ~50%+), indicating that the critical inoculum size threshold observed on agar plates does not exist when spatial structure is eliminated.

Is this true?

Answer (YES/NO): NO